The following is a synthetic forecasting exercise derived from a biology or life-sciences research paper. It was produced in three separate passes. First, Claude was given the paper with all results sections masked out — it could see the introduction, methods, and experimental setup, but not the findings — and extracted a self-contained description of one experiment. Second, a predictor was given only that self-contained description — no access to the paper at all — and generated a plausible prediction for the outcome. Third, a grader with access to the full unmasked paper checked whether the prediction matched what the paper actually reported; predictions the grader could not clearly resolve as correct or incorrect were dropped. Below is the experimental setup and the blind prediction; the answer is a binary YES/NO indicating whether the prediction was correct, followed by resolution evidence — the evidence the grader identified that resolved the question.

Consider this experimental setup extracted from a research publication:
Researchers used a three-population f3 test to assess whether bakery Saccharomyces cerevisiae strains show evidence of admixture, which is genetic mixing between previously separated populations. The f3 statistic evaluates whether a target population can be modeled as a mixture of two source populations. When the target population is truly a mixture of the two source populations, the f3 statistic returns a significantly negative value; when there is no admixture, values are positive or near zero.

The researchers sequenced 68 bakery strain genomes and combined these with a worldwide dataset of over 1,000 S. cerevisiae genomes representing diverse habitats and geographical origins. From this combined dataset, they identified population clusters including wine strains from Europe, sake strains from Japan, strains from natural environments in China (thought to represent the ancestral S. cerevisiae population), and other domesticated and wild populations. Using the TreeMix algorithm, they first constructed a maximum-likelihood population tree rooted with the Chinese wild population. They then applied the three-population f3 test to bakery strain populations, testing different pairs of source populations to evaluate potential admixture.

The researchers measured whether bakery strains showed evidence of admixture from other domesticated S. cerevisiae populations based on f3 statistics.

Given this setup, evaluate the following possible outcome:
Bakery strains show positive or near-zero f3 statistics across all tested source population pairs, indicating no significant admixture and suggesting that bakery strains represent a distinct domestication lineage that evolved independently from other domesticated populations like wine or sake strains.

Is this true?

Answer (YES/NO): NO